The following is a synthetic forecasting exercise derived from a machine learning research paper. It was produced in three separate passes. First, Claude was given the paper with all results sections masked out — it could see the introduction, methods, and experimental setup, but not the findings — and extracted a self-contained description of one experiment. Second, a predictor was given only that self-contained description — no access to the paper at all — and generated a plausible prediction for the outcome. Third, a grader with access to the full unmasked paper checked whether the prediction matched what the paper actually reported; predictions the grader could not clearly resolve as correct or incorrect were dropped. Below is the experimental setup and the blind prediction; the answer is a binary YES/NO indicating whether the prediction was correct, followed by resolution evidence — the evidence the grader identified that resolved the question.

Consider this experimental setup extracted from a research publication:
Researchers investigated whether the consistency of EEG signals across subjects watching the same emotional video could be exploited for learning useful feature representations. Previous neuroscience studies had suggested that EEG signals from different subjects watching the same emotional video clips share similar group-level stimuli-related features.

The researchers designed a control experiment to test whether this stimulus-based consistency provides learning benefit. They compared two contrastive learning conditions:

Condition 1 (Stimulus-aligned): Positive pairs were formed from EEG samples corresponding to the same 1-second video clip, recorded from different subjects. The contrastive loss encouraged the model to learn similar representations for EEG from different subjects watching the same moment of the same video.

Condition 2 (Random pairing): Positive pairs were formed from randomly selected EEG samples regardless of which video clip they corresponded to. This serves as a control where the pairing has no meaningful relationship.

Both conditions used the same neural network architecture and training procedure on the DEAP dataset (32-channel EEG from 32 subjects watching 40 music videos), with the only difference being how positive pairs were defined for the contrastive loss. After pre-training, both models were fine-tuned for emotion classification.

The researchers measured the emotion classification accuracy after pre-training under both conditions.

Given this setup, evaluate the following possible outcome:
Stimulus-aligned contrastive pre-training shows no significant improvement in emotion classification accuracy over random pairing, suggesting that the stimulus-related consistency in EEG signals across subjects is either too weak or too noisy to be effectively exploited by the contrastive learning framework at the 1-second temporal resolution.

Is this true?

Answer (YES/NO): NO